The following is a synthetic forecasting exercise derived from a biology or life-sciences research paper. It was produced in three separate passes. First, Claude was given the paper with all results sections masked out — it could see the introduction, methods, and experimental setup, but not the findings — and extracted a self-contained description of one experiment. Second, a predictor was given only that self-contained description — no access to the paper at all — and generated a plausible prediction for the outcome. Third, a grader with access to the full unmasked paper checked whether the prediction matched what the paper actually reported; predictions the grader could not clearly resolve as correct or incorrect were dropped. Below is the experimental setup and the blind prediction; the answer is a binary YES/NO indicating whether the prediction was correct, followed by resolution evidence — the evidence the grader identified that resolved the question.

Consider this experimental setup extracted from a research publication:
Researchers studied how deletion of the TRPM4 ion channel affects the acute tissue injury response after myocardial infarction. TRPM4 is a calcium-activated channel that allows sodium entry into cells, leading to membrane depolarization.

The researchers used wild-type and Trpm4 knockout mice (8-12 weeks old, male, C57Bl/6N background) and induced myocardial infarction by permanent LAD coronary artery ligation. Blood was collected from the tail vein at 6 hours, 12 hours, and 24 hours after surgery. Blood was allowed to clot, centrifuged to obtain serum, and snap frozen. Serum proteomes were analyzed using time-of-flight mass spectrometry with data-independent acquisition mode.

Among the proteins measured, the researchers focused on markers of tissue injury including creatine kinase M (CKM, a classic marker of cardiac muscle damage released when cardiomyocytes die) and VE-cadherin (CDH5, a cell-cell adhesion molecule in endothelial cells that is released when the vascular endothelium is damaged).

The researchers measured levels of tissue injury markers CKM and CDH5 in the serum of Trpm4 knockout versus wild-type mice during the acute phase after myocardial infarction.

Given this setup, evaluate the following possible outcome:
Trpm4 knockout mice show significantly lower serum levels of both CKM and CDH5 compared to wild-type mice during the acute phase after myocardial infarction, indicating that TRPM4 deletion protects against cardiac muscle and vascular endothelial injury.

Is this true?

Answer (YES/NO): YES